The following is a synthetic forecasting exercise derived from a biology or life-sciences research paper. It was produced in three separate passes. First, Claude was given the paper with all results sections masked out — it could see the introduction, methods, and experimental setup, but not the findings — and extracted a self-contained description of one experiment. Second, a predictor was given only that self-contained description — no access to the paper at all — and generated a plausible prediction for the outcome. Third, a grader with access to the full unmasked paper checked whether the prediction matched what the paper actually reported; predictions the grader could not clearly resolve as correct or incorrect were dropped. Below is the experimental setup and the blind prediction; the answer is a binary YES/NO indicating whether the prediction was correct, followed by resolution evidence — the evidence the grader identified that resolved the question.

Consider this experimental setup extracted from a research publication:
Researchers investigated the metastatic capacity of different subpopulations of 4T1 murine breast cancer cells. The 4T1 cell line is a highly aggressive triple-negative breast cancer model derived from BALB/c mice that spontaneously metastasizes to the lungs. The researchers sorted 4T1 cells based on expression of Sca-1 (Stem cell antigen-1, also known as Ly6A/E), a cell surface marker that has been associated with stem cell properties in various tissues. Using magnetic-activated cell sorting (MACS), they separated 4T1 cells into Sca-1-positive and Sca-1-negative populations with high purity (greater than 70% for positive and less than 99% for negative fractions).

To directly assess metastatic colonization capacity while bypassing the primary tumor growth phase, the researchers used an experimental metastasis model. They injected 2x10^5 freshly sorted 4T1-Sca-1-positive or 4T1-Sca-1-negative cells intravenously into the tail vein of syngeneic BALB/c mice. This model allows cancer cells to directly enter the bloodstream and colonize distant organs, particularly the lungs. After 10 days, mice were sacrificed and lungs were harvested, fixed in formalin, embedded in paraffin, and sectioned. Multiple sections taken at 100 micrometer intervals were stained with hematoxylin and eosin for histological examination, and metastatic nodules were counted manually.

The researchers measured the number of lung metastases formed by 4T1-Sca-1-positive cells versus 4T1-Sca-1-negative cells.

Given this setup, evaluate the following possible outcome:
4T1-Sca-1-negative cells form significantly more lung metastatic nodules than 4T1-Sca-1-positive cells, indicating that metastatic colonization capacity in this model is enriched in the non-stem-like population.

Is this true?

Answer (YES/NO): NO